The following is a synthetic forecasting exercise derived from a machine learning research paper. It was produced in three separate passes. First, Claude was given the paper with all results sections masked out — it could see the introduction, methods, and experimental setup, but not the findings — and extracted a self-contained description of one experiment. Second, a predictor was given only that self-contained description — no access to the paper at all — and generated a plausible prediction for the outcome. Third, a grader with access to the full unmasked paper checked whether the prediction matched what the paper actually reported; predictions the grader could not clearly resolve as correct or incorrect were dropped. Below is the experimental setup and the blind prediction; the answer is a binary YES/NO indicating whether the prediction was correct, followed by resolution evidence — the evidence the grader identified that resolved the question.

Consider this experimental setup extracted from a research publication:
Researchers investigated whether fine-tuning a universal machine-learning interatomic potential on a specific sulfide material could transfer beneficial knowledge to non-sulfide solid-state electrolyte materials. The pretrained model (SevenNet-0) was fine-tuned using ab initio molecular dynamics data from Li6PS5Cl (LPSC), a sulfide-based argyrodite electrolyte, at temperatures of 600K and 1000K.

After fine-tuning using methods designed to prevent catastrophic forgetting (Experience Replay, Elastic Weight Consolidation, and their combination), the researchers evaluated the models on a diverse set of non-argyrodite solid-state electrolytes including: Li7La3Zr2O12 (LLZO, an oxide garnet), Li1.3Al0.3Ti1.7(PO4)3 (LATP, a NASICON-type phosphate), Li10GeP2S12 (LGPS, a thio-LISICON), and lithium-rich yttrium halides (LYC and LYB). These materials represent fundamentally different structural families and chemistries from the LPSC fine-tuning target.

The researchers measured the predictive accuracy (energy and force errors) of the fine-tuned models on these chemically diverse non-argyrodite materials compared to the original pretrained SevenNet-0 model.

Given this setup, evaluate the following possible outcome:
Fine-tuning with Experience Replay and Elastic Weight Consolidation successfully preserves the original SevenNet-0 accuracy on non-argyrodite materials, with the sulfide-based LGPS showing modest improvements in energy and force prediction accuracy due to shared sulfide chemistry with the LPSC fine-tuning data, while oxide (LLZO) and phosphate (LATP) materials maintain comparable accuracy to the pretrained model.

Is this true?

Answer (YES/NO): NO